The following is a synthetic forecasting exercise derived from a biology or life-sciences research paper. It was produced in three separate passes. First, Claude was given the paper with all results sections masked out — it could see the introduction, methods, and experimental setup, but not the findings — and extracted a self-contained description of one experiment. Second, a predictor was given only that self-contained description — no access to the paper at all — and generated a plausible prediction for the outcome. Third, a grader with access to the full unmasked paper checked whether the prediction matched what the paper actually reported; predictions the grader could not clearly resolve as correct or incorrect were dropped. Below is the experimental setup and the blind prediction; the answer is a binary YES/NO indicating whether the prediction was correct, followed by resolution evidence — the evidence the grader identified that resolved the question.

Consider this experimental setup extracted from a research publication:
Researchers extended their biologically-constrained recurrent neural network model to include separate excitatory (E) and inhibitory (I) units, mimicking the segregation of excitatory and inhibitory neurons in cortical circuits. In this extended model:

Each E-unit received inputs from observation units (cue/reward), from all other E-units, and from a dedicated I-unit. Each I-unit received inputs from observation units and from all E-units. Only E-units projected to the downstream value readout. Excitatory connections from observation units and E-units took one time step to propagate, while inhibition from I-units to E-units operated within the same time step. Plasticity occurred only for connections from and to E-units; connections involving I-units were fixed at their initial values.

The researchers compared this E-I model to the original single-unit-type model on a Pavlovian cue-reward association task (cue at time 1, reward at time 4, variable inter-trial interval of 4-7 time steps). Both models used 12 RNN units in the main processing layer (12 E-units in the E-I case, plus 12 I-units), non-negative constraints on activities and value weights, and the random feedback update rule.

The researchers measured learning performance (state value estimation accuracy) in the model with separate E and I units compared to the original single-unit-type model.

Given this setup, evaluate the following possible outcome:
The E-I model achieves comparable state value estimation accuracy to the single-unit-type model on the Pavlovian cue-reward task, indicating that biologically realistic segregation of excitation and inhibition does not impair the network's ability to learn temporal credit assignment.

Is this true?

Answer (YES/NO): YES